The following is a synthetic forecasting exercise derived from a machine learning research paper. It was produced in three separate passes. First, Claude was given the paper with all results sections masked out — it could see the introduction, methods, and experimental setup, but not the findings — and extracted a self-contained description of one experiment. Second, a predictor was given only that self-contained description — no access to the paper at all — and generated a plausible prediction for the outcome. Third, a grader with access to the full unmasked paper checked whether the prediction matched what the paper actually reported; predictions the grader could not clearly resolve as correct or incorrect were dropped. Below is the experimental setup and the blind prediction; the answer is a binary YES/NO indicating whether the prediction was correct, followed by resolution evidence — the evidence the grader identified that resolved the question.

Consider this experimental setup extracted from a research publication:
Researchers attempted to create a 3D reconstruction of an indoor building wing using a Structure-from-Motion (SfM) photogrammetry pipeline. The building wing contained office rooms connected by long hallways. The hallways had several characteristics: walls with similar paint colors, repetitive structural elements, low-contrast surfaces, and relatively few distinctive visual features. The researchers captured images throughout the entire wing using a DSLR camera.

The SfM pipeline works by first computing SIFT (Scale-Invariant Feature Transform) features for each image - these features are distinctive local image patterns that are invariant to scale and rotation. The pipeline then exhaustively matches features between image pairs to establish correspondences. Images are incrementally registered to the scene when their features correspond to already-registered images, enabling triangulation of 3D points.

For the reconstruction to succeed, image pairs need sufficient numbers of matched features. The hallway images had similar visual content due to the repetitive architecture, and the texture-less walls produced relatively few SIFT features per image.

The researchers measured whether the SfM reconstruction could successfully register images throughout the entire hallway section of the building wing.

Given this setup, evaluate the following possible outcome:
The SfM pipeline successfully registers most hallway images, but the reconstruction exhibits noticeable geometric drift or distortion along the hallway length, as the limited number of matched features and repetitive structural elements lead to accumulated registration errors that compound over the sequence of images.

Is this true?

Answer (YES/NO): NO